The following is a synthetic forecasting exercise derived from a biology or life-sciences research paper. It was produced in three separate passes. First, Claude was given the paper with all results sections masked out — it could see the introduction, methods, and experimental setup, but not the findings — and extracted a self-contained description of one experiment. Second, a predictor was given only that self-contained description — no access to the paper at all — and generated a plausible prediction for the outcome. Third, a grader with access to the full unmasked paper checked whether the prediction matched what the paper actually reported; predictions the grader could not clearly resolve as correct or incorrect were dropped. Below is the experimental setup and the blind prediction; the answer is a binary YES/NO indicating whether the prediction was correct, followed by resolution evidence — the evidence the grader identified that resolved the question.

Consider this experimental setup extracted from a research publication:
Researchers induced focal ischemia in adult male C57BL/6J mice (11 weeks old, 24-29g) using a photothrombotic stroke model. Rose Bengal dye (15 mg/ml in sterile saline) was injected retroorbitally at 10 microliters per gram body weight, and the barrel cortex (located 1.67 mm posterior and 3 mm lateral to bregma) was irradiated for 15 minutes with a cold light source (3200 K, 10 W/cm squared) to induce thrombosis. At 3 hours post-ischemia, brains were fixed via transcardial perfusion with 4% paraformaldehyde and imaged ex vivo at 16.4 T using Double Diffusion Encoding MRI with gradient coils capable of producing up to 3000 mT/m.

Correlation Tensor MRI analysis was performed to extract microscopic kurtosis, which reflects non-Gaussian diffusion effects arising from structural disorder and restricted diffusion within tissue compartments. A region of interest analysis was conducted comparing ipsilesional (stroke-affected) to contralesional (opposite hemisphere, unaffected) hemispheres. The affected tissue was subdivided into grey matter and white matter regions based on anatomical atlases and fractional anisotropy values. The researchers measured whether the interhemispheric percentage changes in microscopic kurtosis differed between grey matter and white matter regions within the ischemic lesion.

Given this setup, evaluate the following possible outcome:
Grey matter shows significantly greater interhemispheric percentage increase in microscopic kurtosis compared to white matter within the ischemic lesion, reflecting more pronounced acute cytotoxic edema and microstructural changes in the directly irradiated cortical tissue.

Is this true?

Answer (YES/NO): NO